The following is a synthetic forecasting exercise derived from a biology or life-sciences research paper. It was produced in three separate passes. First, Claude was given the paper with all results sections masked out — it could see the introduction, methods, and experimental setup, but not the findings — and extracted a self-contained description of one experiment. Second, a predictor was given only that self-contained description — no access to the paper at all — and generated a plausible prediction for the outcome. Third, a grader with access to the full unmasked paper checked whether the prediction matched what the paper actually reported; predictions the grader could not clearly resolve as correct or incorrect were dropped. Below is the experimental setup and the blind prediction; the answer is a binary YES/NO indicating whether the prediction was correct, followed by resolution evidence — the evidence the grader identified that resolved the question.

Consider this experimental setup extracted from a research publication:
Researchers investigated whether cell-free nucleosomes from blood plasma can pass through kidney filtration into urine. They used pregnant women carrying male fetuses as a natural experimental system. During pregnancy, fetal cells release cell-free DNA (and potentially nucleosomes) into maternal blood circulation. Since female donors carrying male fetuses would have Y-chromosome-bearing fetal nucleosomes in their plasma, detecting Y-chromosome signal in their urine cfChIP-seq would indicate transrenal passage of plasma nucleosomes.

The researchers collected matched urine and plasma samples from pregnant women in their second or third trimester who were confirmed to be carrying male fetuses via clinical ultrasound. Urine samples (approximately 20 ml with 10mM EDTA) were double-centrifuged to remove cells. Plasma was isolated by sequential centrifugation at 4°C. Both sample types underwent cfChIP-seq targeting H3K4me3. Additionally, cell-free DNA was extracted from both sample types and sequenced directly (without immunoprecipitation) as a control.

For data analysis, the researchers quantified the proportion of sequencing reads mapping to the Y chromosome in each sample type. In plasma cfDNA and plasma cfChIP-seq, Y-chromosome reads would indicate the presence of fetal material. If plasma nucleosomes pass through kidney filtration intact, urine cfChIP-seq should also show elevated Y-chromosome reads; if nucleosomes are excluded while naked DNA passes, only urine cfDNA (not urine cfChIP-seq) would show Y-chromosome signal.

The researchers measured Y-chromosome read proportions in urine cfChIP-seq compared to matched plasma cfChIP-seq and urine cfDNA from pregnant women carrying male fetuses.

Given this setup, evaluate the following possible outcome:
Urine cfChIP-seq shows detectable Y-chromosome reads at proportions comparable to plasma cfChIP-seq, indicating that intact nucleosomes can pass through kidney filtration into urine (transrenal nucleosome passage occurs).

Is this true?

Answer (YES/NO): NO